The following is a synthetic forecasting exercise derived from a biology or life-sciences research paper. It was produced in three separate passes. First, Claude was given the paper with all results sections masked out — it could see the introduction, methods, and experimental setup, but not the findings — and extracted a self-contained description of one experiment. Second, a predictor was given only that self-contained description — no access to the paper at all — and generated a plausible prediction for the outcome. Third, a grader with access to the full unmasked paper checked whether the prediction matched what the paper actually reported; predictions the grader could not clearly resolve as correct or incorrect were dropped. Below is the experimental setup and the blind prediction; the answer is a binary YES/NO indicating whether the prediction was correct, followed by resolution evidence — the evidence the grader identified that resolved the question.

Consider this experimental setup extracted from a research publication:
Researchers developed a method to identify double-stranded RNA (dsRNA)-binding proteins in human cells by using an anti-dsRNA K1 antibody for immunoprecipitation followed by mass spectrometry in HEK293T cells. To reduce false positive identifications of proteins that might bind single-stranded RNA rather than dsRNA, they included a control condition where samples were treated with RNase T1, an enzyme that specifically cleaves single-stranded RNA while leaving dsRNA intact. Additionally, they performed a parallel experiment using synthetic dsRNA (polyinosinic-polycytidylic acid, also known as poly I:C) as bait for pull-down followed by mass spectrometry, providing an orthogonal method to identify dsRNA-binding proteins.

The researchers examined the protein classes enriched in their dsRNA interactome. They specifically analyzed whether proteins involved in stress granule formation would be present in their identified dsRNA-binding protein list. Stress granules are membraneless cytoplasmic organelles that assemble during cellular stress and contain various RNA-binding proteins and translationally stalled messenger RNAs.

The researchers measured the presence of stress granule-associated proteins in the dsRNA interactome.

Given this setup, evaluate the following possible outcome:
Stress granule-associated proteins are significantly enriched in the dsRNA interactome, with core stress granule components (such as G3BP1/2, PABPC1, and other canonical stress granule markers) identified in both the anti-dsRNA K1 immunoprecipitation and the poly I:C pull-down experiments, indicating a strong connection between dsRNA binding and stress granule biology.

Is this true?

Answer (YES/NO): NO